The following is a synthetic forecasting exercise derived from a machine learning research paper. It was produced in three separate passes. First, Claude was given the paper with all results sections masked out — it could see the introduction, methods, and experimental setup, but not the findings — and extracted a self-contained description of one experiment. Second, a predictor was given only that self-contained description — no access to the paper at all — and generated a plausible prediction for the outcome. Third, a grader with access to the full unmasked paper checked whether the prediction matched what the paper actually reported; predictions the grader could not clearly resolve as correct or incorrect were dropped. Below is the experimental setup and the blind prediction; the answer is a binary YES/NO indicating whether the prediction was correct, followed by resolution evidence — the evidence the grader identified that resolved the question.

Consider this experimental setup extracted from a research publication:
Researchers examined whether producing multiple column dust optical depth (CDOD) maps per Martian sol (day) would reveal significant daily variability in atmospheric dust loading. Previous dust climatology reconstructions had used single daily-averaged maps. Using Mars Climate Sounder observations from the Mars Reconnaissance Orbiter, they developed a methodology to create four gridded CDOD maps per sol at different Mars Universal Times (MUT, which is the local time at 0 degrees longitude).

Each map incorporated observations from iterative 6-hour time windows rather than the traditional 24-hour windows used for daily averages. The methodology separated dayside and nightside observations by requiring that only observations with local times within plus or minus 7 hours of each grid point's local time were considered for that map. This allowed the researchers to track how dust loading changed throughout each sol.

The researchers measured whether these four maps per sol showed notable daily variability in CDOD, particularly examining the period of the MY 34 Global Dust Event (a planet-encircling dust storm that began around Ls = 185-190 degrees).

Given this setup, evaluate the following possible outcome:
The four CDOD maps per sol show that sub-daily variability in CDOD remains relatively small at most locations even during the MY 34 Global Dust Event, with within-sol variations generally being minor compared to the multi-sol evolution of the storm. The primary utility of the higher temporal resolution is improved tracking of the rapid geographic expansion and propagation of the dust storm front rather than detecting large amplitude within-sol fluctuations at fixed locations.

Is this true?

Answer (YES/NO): NO